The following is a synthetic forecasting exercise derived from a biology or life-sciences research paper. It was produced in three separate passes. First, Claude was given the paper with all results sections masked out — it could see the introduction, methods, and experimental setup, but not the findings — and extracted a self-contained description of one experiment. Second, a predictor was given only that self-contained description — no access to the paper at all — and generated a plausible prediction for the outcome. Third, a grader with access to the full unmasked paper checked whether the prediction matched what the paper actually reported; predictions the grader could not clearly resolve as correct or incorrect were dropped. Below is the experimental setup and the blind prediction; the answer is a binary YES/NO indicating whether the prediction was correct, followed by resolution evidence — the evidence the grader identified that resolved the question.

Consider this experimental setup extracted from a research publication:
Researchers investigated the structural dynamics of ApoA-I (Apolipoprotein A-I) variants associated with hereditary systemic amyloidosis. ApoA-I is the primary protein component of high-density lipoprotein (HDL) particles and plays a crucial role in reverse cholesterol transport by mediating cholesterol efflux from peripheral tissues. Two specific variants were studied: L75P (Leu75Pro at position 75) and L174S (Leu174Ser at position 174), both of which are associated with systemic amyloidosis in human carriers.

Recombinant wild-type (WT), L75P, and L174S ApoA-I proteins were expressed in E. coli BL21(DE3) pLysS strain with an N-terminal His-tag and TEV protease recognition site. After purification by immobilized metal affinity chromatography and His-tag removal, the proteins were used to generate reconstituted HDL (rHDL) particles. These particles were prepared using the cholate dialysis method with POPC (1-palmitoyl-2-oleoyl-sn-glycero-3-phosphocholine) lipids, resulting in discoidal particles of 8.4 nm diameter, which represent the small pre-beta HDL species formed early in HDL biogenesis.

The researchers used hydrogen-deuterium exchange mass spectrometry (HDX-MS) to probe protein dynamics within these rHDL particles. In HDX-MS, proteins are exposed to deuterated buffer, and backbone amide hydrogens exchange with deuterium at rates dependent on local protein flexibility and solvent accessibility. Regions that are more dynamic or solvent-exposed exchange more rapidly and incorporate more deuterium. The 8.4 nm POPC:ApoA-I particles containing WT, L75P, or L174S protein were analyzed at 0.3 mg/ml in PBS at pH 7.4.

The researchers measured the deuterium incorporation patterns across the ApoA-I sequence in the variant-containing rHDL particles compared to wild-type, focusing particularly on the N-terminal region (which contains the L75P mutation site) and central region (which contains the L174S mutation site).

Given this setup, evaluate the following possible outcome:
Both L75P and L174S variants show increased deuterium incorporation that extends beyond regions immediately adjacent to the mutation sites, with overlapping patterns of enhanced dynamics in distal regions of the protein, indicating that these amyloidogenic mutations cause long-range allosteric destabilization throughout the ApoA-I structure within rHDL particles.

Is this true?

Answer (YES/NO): NO